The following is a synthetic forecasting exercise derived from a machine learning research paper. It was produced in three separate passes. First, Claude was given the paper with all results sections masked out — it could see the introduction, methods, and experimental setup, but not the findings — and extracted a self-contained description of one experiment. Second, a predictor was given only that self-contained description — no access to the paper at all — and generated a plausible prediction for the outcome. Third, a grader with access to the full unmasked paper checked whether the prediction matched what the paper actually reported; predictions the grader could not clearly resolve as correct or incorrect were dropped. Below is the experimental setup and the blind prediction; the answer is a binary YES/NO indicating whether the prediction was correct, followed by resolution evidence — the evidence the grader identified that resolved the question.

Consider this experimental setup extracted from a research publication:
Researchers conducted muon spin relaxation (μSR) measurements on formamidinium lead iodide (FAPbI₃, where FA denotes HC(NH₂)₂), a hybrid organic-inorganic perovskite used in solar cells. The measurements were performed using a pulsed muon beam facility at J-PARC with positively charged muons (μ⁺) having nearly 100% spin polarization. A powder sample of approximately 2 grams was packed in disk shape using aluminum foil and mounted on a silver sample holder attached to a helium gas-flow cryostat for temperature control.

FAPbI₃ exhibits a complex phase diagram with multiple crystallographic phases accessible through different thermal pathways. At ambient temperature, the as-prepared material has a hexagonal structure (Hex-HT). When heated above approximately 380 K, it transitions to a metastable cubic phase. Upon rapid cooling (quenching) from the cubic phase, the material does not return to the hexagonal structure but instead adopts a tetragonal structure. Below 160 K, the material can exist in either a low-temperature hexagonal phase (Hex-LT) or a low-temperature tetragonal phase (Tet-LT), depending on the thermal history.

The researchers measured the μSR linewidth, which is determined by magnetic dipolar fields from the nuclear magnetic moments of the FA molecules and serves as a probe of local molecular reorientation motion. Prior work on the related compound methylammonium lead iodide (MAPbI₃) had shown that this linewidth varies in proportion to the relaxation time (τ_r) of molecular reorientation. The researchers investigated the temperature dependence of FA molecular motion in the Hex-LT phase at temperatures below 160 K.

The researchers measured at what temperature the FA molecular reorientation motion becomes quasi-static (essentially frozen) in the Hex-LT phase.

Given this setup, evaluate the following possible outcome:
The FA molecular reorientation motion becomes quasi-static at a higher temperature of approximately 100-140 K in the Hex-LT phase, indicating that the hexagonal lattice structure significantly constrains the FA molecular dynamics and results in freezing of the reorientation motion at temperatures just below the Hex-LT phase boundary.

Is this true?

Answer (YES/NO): NO